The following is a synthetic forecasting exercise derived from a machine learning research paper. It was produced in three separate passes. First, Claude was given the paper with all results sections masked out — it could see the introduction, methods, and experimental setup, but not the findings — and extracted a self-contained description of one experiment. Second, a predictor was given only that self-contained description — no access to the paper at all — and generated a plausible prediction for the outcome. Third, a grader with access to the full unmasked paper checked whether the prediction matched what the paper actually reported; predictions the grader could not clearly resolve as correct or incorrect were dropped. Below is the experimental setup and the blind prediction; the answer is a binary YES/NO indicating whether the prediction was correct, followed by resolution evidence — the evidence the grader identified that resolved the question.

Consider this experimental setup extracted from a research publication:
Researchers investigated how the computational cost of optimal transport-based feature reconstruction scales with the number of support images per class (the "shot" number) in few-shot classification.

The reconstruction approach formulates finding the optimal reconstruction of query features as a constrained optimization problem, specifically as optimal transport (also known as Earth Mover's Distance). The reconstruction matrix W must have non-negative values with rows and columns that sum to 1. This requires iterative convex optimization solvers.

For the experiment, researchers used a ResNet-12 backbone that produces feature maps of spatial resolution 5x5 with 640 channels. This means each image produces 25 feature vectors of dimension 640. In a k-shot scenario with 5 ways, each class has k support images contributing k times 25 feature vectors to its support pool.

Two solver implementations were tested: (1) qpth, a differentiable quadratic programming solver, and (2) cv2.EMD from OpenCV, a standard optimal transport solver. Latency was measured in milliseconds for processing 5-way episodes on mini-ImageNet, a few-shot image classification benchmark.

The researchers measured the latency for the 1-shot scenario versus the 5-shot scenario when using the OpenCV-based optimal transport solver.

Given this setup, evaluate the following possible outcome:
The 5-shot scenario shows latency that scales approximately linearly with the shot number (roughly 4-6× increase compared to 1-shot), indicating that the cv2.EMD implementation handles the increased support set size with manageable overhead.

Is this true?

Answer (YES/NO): NO